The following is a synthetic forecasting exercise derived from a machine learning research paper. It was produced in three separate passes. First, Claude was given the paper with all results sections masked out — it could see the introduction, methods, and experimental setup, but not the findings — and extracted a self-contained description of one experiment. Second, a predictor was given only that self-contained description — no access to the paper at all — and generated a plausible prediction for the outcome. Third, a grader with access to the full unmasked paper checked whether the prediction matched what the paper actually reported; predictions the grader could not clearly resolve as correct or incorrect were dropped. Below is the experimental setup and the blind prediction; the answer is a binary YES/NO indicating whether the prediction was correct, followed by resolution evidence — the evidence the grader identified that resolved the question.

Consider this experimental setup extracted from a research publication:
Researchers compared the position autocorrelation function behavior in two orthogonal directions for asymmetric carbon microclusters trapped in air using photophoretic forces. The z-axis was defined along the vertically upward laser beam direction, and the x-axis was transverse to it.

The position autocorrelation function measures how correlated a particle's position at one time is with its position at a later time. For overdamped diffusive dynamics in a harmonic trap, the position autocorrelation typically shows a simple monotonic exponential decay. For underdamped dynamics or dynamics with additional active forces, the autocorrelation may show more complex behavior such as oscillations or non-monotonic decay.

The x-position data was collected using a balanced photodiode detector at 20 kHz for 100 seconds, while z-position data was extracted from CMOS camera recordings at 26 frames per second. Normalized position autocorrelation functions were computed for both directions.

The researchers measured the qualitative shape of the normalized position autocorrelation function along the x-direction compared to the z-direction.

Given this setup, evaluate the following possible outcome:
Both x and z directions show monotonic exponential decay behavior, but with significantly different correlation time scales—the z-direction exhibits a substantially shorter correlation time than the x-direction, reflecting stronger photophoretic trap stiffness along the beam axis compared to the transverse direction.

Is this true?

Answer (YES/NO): NO